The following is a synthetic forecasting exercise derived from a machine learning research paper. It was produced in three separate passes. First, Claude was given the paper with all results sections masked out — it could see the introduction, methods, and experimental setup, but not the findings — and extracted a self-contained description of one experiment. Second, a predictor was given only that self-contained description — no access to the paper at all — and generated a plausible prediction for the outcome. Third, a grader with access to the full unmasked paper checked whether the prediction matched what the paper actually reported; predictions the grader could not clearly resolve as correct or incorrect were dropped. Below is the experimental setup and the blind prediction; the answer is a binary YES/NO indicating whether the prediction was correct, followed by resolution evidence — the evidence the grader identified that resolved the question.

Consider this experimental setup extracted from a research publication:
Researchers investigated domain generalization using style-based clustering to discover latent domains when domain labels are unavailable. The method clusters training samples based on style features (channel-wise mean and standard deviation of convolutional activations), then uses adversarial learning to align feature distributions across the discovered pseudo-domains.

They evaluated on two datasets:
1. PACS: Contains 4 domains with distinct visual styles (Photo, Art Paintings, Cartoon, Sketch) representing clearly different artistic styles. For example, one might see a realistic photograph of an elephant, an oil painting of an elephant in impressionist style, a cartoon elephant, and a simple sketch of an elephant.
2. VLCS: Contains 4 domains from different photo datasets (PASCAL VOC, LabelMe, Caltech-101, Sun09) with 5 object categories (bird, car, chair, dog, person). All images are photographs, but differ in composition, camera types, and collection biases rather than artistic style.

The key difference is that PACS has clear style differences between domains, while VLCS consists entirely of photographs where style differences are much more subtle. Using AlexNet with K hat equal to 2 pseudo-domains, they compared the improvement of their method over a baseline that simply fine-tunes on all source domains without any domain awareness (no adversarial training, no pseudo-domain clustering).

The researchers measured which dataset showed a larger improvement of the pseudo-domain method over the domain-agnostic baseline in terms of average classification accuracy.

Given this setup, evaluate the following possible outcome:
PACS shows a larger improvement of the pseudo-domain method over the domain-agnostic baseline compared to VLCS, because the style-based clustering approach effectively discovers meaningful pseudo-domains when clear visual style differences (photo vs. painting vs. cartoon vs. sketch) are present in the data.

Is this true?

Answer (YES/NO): YES